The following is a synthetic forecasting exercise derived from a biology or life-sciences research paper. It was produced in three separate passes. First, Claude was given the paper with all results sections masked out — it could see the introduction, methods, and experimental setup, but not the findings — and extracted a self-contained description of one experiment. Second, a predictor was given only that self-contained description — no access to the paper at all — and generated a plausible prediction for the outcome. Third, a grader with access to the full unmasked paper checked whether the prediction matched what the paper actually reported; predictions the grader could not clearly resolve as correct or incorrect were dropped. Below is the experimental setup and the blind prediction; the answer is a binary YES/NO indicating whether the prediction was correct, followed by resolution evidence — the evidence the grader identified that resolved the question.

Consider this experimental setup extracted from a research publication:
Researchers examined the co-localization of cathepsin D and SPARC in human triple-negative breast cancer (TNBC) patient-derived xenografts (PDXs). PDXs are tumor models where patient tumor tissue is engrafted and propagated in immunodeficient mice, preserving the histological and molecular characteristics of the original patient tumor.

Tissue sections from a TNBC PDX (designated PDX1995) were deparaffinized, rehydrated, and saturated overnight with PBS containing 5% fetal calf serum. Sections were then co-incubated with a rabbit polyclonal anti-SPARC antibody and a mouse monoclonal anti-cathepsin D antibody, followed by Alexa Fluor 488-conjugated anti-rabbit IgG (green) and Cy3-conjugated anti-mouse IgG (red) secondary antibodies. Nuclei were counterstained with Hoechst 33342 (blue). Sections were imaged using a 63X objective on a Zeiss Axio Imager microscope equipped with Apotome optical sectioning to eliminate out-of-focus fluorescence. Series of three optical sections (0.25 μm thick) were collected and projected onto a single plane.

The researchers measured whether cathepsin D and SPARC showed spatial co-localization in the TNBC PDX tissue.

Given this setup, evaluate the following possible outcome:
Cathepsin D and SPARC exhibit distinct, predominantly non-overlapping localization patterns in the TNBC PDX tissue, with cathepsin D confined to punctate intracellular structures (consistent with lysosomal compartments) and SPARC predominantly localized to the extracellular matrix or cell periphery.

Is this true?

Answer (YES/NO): NO